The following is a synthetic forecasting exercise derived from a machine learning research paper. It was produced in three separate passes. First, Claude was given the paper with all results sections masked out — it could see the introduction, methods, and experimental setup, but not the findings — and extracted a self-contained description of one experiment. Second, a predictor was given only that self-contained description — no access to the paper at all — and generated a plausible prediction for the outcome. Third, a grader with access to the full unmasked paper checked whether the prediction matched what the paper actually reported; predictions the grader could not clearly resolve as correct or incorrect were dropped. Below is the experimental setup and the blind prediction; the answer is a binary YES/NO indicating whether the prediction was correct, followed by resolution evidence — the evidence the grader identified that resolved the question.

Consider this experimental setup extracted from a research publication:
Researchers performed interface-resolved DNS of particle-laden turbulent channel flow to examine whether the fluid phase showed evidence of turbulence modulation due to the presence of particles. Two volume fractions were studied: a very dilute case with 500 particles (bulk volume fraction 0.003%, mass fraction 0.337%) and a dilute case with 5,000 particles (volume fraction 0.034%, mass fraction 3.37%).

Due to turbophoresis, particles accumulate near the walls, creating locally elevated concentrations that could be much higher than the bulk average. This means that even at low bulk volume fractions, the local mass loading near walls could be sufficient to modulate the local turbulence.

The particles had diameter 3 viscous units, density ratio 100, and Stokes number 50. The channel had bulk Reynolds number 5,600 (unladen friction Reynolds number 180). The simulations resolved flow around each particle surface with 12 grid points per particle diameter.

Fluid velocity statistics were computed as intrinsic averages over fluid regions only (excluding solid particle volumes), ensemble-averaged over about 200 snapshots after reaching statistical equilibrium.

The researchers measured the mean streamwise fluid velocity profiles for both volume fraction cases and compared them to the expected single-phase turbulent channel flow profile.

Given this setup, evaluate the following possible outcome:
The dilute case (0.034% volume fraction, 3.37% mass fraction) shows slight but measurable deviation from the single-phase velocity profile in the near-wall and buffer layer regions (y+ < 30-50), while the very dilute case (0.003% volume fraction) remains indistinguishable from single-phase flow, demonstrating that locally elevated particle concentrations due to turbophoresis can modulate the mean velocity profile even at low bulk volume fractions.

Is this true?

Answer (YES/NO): NO